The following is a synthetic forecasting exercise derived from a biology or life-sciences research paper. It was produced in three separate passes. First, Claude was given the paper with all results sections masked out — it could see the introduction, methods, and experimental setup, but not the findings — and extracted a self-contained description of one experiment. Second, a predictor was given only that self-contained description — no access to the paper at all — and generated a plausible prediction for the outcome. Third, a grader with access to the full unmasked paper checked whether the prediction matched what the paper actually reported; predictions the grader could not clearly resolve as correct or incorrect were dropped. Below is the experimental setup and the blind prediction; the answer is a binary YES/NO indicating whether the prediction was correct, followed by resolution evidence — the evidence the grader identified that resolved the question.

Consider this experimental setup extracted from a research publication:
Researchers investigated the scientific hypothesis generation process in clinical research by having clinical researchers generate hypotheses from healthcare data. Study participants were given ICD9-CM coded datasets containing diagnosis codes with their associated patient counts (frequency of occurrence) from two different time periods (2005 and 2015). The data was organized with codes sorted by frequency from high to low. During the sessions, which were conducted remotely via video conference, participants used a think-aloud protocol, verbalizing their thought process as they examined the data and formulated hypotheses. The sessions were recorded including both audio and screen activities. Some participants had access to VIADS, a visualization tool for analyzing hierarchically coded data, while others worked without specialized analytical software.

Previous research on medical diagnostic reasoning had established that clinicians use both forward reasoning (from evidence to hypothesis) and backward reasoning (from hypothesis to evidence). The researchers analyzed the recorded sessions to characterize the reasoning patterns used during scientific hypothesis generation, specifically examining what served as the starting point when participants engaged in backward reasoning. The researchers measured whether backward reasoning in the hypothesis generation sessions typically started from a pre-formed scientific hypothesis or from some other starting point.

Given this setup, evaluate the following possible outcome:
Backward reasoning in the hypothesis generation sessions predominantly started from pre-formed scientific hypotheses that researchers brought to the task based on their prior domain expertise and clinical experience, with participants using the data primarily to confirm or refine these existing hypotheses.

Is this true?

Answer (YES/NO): NO